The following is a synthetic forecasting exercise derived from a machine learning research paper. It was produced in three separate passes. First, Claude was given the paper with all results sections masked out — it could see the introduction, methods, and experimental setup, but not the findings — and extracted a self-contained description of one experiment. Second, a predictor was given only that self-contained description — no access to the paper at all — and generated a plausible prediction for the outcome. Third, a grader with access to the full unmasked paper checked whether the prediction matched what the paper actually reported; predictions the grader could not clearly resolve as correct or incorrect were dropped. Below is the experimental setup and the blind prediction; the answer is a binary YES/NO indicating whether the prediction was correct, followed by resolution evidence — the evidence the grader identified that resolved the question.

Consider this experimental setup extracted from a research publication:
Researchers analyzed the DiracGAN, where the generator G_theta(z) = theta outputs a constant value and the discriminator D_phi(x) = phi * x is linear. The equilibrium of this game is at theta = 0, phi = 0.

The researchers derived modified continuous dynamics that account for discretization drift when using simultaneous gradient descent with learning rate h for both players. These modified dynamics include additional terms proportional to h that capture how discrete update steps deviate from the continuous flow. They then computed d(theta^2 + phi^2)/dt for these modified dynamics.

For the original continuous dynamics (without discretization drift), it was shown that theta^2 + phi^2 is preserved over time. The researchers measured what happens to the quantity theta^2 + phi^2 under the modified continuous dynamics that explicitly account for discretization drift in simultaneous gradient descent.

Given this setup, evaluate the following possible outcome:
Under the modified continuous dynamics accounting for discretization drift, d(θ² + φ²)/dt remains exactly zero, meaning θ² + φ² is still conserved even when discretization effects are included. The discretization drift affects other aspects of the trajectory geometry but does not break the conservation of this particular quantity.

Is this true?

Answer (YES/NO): NO